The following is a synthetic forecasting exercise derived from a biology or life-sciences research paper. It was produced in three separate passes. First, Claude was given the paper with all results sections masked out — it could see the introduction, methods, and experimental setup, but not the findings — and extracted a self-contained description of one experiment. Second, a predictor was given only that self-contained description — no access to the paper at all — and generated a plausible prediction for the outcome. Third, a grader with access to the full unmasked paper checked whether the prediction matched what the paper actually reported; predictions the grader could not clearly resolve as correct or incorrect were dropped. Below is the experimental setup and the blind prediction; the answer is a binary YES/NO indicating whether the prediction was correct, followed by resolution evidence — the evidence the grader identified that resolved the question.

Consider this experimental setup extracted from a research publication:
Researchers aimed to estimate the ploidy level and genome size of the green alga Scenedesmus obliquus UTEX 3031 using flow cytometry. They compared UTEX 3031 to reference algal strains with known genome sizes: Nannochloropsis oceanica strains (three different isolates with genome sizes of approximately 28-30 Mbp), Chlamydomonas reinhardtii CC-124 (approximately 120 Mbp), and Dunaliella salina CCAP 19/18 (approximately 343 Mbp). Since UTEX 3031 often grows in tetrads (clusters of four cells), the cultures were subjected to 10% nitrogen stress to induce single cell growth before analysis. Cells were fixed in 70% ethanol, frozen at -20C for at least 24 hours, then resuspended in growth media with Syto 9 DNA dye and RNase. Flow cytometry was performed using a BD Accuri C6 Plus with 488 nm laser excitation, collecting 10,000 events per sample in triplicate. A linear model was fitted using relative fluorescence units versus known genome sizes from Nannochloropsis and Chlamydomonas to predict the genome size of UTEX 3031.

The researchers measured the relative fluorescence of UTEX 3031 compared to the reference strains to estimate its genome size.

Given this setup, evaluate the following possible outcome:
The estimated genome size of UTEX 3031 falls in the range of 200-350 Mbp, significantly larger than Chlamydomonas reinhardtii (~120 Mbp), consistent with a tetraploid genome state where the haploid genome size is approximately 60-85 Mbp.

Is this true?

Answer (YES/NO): NO